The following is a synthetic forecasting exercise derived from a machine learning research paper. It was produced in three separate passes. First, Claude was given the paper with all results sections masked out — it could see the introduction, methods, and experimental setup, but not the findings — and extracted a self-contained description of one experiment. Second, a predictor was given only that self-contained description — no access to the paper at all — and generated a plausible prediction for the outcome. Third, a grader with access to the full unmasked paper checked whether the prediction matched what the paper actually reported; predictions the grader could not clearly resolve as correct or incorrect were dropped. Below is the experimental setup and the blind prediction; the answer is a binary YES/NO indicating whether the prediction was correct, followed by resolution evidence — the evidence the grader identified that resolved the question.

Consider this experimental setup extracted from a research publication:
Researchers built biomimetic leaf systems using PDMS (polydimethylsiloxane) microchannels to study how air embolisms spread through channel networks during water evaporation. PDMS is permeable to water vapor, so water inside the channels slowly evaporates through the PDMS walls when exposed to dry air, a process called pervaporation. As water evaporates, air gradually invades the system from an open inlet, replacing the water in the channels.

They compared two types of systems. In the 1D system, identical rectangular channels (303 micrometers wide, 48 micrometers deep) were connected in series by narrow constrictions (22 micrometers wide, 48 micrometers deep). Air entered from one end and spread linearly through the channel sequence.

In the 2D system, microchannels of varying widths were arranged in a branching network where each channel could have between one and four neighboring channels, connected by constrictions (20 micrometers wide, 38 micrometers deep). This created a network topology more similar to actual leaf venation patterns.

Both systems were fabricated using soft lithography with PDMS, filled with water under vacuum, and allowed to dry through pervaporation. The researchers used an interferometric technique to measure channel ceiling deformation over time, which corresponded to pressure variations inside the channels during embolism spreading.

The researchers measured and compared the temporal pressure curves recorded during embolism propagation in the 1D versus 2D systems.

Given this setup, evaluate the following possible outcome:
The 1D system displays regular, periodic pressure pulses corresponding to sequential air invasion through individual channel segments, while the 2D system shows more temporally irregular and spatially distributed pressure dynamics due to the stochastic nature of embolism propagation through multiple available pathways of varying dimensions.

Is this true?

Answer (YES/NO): YES